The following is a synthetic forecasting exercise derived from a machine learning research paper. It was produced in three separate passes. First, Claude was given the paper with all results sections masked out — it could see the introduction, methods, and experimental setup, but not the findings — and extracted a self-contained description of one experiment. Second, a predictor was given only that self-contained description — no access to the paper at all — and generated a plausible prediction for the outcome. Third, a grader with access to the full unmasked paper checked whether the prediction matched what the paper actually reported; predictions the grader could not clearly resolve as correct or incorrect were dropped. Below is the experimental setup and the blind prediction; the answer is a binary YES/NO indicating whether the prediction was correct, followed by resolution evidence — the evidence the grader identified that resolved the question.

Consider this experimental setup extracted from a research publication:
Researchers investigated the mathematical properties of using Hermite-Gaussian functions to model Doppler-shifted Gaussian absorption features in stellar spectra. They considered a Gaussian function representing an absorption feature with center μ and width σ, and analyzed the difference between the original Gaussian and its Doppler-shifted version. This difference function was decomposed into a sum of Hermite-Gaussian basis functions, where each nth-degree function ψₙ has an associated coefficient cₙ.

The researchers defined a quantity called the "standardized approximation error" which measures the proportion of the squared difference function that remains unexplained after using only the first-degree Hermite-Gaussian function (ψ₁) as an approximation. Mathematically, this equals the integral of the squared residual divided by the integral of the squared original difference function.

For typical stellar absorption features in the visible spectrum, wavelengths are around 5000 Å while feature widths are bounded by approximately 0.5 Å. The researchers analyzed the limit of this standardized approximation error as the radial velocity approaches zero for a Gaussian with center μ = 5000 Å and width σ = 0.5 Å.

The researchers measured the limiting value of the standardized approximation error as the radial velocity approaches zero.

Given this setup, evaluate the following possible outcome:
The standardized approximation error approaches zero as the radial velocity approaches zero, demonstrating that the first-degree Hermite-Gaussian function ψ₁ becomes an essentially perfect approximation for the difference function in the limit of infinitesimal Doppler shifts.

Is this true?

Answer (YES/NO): NO